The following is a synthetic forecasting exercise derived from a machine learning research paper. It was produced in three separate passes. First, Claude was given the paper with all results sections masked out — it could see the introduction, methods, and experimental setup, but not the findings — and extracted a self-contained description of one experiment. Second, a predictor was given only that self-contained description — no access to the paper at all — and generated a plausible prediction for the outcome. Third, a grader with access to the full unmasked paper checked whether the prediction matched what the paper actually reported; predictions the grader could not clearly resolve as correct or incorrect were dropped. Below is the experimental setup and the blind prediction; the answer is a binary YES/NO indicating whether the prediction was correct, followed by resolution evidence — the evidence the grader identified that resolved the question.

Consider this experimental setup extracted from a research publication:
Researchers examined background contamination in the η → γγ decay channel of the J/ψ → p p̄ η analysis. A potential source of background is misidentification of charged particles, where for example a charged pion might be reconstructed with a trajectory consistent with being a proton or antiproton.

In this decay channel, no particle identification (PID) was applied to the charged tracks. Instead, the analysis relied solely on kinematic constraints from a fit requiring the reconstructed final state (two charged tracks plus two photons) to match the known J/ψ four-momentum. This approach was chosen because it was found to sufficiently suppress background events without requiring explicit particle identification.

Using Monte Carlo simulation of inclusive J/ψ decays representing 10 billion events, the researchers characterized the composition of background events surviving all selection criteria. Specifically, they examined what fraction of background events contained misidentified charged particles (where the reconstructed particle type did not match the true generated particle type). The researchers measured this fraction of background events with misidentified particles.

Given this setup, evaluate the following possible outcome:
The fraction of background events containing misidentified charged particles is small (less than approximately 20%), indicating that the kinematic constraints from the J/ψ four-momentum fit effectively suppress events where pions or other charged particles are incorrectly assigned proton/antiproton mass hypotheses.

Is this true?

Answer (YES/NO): NO